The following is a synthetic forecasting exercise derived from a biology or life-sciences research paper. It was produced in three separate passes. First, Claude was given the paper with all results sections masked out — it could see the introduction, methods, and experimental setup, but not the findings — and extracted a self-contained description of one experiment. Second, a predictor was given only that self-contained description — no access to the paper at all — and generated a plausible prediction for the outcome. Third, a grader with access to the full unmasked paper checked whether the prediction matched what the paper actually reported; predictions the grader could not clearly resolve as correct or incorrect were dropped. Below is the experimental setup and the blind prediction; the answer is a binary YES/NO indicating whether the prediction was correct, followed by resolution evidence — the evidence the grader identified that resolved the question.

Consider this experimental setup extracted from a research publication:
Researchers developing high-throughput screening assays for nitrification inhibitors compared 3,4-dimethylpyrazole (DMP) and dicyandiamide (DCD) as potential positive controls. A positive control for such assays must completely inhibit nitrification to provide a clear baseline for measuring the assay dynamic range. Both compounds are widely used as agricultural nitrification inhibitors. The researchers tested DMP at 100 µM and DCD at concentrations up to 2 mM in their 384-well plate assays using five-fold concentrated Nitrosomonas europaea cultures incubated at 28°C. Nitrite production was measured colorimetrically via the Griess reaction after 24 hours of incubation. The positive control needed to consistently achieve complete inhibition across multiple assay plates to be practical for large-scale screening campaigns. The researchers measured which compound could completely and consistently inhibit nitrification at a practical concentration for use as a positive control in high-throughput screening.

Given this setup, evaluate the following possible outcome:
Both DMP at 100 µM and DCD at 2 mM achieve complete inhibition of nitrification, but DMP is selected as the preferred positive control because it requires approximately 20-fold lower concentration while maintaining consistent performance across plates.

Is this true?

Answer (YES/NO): NO